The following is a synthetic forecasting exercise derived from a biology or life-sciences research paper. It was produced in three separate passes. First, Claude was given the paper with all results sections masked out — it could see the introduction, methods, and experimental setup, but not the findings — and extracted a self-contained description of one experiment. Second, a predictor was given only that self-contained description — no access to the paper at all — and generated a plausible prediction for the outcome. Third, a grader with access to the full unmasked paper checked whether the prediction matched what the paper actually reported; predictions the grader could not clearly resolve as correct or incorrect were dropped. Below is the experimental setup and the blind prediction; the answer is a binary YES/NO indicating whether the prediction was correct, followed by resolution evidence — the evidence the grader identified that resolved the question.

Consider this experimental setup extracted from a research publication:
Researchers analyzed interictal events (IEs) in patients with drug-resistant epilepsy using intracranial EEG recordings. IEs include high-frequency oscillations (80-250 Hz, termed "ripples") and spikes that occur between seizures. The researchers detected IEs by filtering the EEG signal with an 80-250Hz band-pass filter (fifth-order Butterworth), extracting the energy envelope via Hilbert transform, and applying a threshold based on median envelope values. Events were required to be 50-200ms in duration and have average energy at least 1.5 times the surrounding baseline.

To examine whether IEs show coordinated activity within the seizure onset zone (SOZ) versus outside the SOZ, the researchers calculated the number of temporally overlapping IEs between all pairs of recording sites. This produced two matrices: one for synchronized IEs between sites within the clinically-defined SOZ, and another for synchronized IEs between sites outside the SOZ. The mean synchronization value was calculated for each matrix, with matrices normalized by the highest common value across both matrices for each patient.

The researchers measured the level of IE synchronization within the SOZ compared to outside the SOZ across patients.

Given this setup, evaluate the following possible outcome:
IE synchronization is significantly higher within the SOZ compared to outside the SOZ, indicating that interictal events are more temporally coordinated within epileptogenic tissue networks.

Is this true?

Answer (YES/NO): YES